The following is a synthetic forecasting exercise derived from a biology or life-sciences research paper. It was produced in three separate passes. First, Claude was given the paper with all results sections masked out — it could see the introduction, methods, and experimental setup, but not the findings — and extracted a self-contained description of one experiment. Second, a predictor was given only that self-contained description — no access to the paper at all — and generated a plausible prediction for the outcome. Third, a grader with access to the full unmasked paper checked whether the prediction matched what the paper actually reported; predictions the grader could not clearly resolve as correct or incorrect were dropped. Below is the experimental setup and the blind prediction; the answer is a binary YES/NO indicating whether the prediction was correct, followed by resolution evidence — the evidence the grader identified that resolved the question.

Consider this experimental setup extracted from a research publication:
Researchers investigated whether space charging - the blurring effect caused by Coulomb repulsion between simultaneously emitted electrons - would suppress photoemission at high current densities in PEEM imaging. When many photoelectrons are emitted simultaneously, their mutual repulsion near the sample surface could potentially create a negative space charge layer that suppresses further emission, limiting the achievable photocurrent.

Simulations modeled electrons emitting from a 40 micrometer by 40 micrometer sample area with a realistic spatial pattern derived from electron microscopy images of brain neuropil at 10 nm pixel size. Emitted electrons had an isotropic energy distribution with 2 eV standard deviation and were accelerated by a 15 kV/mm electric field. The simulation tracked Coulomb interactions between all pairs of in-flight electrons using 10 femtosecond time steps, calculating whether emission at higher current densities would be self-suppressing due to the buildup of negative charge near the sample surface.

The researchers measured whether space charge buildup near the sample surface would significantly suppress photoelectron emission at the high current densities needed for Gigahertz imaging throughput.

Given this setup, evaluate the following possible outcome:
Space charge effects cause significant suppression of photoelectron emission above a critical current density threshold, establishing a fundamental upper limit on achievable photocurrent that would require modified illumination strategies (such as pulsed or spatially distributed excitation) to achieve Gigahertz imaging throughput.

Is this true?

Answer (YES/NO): NO